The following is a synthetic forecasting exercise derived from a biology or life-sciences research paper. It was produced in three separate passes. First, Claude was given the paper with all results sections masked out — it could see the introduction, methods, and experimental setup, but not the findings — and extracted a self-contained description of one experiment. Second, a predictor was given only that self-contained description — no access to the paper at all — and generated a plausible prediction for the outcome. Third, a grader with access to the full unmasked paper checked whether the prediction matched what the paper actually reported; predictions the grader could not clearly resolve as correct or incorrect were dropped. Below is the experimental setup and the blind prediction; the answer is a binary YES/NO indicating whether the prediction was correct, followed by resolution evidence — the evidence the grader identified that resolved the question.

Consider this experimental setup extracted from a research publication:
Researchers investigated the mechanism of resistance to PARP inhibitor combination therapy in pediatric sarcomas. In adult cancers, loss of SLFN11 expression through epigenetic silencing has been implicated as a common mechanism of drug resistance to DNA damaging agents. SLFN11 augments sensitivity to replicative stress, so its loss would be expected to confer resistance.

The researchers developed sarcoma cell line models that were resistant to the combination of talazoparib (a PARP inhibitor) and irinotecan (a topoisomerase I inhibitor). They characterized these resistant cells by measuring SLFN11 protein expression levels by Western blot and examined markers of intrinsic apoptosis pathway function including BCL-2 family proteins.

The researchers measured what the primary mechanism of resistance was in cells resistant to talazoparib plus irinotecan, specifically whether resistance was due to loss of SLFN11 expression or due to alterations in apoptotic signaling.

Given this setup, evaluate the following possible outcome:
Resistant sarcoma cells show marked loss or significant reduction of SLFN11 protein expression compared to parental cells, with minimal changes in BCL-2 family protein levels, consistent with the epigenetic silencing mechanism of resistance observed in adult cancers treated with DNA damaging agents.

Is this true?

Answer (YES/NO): NO